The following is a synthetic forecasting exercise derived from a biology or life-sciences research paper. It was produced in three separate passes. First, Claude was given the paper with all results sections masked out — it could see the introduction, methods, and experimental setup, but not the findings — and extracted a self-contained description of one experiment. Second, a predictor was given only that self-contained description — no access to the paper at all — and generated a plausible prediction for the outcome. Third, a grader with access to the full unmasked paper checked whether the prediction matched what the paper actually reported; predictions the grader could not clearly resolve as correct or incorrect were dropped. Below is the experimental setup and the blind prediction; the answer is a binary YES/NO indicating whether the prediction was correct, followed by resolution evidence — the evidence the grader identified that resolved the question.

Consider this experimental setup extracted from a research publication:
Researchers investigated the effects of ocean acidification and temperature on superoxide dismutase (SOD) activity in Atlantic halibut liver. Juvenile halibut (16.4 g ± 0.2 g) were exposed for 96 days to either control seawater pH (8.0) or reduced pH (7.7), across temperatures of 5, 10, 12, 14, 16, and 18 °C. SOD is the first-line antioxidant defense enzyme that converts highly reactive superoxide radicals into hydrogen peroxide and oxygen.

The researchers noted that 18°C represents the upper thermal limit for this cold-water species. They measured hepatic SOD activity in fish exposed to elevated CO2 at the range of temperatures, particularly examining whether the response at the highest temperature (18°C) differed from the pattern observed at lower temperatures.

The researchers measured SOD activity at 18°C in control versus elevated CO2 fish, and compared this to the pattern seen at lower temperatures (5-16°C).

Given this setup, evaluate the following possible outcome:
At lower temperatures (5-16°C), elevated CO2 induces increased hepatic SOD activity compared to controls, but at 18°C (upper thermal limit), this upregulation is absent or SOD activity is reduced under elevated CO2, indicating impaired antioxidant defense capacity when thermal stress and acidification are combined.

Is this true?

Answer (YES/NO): NO